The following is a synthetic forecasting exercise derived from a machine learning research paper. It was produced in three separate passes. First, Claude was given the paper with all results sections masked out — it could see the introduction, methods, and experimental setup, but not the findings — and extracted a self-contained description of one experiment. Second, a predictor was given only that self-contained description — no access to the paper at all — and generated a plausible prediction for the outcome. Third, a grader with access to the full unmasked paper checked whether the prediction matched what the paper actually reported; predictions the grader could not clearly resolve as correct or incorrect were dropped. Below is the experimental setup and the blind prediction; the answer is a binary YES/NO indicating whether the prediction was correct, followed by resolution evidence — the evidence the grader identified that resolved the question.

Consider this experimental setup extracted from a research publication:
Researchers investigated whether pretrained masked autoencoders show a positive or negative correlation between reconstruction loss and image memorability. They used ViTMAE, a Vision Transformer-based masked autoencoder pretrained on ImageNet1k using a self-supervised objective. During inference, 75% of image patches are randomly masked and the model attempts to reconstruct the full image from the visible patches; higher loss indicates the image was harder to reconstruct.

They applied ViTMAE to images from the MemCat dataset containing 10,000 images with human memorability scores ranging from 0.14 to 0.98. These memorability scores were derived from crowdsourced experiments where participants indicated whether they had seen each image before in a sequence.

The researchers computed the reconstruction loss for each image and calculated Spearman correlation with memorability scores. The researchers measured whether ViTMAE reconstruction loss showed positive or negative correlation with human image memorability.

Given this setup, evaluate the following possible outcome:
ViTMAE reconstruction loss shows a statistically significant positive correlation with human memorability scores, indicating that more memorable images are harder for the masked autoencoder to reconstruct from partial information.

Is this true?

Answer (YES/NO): YES